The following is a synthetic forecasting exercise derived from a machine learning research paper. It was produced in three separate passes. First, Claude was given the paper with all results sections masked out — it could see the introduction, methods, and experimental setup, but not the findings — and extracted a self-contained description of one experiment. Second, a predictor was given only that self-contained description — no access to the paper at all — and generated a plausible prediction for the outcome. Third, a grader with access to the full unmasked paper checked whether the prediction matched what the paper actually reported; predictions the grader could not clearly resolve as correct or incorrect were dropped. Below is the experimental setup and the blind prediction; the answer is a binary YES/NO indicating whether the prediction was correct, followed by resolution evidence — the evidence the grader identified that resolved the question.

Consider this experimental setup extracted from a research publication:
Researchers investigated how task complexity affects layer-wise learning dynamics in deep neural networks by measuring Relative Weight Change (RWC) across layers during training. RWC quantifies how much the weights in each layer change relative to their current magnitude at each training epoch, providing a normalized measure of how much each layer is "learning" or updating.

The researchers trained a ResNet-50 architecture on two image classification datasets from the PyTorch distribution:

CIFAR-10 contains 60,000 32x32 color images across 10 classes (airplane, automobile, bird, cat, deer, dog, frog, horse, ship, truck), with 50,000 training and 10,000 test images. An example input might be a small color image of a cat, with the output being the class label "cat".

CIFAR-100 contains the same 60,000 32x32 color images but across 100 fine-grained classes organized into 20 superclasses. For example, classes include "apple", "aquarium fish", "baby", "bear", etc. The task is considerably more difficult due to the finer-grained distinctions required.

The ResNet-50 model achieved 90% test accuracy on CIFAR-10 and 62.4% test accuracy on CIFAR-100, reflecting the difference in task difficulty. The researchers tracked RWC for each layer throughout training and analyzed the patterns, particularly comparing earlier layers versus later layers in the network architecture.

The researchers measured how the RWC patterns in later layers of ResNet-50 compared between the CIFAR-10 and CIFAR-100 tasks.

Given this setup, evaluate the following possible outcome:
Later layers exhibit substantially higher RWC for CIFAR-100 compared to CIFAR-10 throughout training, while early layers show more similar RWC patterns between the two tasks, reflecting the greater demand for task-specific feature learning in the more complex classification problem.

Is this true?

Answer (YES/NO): NO